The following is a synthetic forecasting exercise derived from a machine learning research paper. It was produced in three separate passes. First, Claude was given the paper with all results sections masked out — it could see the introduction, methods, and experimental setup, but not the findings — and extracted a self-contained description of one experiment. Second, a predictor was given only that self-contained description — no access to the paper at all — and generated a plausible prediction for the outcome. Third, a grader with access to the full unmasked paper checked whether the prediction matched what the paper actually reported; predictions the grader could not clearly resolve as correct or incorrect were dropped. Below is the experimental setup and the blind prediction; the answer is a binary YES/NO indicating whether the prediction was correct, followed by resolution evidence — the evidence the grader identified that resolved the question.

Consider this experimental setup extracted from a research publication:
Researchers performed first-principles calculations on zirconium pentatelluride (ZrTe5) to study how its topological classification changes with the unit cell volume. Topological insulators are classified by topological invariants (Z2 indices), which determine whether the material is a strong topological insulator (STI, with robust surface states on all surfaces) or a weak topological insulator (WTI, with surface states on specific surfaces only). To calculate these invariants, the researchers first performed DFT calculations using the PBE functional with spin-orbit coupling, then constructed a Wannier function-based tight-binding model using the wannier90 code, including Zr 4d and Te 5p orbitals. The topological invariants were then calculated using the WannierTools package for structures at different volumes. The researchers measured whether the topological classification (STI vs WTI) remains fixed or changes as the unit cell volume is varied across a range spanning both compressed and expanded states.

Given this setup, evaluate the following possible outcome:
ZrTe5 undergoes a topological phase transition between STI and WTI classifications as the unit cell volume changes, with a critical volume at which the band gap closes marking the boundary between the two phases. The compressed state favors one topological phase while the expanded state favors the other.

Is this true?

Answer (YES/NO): YES